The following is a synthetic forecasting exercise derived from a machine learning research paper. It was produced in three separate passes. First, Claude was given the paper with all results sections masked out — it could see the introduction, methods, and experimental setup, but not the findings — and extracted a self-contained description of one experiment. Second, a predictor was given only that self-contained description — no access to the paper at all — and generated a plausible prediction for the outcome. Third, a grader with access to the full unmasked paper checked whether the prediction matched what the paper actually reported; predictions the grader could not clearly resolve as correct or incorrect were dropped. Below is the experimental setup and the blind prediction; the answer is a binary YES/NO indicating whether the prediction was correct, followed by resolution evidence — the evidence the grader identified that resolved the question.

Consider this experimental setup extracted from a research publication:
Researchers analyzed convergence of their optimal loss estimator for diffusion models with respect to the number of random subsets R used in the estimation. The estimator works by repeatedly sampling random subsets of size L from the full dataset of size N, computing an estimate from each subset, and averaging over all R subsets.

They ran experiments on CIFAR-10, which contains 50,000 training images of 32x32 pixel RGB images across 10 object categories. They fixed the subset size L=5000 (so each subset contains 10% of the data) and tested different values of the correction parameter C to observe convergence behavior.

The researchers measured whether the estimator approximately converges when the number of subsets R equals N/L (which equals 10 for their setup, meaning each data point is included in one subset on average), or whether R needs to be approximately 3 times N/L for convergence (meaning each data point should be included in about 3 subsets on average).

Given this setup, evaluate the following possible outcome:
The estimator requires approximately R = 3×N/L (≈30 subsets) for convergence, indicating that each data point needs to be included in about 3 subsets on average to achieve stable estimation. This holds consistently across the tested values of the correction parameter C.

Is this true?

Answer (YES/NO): YES